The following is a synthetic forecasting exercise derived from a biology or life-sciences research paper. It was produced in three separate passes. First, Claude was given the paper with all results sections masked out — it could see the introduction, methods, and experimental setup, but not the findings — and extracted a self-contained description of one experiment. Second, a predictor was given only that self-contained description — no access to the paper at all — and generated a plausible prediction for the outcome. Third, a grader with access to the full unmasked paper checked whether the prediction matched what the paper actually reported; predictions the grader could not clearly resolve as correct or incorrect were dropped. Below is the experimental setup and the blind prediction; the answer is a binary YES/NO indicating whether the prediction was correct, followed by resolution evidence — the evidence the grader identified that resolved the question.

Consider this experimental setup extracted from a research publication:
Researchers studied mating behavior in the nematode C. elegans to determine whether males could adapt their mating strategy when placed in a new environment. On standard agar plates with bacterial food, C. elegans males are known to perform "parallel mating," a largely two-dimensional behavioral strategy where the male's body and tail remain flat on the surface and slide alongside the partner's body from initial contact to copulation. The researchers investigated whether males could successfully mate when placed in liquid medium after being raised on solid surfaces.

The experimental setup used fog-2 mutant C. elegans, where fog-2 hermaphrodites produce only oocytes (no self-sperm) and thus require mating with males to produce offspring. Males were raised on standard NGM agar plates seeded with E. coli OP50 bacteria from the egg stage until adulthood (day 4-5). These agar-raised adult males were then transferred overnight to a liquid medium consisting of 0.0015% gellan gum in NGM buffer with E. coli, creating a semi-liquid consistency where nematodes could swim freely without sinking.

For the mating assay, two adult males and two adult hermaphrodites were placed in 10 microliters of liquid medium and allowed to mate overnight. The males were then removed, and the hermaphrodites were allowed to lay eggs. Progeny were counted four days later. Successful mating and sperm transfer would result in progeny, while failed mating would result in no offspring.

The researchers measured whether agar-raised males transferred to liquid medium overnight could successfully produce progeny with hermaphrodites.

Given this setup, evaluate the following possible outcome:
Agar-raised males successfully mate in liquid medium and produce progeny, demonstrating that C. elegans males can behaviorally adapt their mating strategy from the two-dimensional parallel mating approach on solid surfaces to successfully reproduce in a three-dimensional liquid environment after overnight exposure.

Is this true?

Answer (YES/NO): NO